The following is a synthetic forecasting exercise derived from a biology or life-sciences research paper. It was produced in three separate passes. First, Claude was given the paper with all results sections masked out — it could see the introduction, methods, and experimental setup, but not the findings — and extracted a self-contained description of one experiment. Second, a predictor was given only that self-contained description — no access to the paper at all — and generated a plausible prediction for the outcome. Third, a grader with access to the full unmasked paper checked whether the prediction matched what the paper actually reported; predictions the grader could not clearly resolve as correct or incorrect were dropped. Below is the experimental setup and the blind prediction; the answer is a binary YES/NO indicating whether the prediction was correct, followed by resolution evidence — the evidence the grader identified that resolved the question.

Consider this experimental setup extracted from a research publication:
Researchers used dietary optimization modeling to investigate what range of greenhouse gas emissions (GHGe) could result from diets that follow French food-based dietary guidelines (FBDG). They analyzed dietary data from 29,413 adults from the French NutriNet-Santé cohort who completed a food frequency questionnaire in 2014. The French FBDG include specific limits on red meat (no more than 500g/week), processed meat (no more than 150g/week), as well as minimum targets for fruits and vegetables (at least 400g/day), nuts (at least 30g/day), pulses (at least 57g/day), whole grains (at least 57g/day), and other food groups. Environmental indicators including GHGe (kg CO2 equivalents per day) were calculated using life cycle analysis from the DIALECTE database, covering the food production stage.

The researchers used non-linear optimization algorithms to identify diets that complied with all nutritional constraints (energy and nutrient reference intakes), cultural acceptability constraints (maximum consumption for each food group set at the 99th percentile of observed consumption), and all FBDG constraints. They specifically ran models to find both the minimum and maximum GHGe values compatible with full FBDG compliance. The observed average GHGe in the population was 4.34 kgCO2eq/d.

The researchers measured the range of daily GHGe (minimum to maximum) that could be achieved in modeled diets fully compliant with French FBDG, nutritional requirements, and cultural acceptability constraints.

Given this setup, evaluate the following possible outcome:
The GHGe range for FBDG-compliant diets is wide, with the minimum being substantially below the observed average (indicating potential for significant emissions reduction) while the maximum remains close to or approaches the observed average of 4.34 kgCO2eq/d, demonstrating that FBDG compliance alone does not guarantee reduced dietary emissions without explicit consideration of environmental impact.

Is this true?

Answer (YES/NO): NO